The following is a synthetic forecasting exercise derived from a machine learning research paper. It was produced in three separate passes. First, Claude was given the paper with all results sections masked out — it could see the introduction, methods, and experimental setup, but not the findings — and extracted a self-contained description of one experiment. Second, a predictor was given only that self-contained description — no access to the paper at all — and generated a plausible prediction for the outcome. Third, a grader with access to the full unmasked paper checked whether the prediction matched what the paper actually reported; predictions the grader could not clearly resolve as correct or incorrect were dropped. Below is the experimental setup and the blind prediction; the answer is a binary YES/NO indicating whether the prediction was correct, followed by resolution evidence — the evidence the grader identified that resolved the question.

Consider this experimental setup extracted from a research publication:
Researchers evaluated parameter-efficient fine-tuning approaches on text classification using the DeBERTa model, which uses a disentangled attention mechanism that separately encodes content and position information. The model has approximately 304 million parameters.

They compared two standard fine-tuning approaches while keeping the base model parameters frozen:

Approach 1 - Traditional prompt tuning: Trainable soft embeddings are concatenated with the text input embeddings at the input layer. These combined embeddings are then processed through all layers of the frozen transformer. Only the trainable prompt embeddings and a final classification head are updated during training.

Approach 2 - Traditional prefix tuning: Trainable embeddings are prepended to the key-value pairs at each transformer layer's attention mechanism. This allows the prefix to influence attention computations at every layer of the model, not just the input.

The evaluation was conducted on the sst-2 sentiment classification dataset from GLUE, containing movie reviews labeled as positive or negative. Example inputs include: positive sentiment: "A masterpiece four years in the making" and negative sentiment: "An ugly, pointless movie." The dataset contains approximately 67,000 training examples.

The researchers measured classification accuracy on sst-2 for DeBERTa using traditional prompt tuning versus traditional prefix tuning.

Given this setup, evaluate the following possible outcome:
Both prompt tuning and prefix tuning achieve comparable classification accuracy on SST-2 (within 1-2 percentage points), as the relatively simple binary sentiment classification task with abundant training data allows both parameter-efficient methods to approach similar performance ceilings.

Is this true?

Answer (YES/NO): NO